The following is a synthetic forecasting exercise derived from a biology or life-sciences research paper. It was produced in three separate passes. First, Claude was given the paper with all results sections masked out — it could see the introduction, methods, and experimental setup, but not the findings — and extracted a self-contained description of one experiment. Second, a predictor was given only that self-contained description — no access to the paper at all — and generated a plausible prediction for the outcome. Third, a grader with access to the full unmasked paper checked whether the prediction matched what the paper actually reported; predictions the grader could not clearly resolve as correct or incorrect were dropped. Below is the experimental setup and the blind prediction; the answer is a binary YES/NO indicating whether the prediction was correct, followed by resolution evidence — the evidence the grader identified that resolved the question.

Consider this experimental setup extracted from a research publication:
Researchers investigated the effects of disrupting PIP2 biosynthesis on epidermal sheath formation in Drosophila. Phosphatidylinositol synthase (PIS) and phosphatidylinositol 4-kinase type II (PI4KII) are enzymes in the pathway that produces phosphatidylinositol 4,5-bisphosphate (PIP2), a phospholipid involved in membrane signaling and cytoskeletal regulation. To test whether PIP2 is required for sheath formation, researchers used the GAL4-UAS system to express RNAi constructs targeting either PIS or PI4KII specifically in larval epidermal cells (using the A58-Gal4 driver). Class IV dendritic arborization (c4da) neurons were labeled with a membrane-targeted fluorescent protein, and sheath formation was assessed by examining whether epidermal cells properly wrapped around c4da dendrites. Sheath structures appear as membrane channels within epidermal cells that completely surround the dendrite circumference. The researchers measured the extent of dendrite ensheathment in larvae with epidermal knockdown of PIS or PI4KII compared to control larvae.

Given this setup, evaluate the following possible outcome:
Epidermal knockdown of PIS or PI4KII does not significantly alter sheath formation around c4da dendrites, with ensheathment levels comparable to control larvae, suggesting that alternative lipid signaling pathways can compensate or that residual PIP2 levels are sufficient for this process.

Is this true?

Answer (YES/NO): NO